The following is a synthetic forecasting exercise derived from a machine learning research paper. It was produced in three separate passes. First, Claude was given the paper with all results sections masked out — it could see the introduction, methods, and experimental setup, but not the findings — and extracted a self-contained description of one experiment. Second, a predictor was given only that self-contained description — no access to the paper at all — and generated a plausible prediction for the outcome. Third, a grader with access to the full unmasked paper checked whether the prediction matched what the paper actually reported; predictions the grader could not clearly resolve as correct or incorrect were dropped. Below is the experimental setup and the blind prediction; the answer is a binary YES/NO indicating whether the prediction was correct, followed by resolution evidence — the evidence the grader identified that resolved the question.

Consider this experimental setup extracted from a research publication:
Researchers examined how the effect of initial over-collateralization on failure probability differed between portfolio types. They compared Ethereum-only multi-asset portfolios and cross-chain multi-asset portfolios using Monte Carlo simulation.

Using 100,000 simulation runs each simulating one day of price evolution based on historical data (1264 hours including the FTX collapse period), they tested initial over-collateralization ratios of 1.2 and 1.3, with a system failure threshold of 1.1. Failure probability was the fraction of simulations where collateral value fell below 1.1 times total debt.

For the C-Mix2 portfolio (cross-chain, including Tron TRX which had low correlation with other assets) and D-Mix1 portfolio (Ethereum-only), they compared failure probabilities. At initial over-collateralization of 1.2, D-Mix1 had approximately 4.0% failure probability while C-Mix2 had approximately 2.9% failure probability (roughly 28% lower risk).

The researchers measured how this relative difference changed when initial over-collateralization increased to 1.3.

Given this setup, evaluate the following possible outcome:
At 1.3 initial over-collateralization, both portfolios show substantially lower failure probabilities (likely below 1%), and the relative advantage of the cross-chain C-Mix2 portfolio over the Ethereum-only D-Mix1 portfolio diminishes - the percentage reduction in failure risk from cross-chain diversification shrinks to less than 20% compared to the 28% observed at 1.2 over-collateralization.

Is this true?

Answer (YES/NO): NO